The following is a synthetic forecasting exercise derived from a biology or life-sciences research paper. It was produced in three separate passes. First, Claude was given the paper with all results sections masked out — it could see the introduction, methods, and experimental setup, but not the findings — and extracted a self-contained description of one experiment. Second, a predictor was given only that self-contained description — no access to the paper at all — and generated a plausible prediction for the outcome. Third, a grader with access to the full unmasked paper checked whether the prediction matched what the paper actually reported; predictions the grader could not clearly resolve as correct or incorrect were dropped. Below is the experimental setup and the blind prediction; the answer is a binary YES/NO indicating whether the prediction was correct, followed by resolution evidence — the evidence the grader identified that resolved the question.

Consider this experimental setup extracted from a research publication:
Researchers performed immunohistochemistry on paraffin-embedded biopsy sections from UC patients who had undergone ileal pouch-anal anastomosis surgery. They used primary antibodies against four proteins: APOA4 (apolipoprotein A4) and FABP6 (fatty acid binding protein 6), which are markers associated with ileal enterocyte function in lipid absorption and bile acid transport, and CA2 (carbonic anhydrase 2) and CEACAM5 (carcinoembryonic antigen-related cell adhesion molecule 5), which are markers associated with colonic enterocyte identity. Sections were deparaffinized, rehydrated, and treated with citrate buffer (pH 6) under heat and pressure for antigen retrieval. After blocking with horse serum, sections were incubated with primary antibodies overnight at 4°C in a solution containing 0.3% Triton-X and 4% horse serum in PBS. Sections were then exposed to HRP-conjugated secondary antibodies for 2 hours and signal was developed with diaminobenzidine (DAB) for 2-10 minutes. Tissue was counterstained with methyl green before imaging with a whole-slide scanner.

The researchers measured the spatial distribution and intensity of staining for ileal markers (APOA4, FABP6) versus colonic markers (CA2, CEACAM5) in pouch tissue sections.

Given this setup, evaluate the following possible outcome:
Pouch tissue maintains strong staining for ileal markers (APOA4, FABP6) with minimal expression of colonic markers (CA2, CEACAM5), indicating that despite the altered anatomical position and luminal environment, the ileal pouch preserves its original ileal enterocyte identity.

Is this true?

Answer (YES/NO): NO